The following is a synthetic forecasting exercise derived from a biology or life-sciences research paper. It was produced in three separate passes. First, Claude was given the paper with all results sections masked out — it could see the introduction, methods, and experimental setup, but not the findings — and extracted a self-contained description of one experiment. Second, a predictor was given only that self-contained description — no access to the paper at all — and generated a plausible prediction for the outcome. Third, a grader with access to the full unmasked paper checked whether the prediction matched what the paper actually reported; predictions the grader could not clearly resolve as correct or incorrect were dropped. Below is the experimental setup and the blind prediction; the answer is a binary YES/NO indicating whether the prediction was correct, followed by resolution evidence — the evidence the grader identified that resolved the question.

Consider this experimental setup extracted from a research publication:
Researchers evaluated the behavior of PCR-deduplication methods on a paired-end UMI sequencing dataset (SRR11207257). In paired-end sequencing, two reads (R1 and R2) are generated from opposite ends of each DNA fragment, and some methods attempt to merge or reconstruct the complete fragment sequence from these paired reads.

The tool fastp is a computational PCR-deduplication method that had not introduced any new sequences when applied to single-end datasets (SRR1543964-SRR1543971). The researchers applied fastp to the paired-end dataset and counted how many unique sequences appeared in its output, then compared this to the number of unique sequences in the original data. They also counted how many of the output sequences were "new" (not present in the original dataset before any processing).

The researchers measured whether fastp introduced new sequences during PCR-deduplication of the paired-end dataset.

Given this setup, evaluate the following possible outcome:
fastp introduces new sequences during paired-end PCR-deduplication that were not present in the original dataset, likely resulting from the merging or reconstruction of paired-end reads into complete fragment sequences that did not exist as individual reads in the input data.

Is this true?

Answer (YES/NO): YES